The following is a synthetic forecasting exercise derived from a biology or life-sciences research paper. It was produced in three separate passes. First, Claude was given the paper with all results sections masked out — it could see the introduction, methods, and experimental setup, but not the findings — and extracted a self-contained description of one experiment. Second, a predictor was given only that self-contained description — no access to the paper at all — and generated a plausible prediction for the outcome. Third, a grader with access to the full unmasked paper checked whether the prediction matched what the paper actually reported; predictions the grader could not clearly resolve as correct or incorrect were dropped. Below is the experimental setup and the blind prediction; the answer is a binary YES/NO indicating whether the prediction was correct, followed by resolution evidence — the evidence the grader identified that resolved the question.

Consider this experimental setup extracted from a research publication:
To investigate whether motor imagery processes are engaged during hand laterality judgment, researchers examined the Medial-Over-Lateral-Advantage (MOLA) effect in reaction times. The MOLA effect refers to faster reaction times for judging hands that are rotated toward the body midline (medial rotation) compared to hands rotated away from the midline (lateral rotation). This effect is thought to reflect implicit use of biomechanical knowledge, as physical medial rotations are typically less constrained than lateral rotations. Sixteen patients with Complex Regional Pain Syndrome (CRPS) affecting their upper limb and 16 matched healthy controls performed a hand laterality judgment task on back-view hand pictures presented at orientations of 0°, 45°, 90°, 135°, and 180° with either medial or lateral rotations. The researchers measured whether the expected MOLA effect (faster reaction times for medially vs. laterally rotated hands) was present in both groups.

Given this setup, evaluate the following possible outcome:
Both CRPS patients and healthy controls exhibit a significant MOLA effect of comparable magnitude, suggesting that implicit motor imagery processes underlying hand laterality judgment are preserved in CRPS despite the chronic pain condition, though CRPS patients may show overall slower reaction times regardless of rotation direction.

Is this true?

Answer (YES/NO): NO